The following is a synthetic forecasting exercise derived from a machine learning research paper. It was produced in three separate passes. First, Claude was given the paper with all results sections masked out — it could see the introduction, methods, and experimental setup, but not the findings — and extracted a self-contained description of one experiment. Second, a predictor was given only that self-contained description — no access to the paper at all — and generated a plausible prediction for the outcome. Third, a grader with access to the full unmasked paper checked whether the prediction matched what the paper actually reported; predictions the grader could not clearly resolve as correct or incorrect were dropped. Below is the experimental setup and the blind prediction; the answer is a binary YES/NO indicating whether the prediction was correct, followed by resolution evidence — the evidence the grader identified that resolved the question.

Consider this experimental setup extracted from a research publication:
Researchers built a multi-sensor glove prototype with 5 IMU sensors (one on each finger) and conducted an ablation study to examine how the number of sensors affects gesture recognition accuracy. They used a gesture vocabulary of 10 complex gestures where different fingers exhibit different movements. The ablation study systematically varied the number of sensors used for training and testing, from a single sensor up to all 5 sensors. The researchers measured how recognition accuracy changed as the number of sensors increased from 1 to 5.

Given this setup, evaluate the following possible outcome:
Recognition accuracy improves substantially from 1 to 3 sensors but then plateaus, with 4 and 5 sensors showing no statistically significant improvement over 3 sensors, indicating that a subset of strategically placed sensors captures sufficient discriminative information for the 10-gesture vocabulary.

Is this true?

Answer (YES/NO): YES